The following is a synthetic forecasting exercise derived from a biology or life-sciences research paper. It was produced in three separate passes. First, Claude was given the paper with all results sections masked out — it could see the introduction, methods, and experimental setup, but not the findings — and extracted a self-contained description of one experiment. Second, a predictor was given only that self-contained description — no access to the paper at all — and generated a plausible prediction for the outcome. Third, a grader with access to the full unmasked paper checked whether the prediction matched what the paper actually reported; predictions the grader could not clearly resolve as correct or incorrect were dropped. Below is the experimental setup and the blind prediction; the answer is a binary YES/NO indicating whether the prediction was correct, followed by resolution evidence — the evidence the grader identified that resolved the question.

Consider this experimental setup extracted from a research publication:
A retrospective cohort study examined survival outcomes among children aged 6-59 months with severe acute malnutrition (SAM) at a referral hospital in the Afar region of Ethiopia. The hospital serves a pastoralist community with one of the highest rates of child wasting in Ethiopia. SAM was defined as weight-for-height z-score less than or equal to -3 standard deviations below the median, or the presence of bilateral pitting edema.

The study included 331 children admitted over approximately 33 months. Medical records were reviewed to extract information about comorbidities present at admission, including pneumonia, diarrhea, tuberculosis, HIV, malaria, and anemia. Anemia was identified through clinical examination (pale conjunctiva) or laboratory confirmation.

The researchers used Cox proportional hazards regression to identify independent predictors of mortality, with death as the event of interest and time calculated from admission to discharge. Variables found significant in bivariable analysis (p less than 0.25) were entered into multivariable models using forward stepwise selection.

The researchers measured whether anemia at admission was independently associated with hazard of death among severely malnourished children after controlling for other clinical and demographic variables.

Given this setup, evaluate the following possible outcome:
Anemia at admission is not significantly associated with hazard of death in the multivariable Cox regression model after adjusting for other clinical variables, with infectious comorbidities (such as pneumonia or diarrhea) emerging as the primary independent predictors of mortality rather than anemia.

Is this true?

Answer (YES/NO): NO